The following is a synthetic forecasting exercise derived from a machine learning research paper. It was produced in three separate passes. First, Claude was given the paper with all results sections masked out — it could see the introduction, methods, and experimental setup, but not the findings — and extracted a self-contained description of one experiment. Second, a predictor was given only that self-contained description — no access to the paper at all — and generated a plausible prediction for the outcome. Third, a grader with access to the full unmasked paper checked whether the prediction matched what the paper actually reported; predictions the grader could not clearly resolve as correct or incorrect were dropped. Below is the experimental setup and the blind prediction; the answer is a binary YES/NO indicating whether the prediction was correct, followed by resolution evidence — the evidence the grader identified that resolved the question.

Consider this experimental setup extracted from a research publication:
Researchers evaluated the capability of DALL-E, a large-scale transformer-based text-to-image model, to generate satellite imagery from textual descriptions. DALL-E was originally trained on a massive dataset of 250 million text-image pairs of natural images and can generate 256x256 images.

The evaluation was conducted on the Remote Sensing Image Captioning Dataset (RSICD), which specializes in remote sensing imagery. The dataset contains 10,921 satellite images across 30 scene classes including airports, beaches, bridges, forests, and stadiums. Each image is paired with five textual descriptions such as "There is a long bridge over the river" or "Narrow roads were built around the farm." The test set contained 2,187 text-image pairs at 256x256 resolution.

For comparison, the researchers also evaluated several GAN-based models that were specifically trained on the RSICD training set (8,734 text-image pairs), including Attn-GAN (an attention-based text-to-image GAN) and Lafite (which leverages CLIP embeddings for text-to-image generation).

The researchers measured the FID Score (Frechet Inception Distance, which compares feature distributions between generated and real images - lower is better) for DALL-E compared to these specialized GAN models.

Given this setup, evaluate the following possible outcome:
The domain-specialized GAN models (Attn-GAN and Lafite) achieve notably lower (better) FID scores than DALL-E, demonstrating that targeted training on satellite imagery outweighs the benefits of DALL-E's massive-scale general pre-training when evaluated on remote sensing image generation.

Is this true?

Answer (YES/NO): YES